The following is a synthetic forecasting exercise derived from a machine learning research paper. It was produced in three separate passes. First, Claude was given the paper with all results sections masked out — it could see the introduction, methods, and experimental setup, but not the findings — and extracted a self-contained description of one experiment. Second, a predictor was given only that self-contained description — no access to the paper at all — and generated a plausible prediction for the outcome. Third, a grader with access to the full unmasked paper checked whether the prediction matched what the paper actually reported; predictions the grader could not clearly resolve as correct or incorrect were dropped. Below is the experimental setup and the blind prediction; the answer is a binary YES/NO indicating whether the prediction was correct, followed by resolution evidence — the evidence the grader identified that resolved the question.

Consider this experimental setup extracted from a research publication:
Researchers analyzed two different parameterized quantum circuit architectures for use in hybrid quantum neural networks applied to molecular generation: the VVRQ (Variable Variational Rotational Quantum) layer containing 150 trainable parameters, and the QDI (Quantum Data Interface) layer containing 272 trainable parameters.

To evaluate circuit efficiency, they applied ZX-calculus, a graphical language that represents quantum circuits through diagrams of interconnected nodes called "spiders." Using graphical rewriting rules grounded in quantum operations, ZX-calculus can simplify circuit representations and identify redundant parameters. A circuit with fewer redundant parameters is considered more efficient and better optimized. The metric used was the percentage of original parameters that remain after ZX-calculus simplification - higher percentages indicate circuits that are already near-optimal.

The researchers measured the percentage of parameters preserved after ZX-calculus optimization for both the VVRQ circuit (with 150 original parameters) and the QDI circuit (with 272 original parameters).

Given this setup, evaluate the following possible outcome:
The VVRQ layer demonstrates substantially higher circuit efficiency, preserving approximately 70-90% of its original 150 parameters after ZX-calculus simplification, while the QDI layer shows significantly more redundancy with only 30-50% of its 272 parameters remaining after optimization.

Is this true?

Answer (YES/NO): NO